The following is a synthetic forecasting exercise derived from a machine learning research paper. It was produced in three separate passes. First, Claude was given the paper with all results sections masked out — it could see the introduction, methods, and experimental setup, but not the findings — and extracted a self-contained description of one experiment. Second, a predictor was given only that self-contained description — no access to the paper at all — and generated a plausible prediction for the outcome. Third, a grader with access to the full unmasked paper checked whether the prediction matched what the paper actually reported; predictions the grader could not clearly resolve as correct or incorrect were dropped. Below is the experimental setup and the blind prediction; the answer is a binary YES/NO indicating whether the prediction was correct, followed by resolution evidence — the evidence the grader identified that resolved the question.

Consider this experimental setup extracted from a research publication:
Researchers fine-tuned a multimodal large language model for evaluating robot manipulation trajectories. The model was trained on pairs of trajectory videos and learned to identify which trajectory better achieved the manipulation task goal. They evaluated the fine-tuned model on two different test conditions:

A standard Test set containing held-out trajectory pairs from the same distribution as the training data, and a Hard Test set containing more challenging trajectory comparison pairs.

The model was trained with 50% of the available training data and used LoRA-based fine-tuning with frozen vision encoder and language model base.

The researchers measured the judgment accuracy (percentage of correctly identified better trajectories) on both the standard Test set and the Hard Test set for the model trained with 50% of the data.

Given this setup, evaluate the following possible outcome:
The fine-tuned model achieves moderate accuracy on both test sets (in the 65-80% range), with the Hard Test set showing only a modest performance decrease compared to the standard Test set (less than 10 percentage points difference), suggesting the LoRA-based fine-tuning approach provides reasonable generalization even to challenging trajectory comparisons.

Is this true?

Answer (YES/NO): NO